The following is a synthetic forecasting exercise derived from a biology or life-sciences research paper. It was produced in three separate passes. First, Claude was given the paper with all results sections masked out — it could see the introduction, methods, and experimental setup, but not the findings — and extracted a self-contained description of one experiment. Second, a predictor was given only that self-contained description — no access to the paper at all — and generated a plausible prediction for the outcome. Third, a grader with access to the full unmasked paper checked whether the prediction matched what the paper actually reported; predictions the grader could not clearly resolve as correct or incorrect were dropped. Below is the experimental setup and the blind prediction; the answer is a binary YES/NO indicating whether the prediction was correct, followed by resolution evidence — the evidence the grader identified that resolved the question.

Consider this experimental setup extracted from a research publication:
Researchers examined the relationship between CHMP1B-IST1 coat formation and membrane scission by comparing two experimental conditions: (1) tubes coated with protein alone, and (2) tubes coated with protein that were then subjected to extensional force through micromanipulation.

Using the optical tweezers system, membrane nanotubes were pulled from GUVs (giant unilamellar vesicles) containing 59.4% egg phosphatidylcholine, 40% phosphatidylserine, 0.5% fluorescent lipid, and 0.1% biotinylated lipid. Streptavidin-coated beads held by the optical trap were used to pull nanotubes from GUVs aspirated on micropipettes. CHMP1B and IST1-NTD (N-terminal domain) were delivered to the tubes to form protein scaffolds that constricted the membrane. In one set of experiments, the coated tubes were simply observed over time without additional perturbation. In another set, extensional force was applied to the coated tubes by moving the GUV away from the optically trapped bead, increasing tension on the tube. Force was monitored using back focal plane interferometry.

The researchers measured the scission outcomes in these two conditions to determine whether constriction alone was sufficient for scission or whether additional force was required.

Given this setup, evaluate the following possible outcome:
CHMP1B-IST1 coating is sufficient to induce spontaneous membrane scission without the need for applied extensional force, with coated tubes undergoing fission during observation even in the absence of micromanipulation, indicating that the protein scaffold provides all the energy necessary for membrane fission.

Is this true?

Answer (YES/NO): NO